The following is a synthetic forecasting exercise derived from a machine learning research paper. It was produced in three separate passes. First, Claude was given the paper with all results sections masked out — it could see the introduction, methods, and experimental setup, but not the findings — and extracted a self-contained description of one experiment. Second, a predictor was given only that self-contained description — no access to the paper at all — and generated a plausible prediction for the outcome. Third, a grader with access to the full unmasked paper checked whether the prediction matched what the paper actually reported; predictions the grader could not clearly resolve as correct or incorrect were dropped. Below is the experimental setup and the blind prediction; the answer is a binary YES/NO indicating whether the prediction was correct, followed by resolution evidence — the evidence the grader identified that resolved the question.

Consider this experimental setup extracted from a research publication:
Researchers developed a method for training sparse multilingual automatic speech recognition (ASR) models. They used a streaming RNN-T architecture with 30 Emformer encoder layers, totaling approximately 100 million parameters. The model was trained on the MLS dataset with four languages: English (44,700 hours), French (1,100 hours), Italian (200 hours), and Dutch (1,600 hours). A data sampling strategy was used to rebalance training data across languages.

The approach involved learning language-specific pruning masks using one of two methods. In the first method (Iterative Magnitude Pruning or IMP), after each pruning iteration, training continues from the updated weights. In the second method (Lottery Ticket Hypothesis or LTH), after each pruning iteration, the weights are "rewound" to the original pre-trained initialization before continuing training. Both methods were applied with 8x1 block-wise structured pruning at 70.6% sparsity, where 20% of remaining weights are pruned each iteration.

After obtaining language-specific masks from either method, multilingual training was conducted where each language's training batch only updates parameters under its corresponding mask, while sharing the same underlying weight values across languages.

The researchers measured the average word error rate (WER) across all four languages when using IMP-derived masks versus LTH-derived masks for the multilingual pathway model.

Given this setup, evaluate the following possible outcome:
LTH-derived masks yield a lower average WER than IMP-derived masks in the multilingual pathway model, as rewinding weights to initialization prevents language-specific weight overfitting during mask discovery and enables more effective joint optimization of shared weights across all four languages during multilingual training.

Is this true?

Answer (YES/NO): YES